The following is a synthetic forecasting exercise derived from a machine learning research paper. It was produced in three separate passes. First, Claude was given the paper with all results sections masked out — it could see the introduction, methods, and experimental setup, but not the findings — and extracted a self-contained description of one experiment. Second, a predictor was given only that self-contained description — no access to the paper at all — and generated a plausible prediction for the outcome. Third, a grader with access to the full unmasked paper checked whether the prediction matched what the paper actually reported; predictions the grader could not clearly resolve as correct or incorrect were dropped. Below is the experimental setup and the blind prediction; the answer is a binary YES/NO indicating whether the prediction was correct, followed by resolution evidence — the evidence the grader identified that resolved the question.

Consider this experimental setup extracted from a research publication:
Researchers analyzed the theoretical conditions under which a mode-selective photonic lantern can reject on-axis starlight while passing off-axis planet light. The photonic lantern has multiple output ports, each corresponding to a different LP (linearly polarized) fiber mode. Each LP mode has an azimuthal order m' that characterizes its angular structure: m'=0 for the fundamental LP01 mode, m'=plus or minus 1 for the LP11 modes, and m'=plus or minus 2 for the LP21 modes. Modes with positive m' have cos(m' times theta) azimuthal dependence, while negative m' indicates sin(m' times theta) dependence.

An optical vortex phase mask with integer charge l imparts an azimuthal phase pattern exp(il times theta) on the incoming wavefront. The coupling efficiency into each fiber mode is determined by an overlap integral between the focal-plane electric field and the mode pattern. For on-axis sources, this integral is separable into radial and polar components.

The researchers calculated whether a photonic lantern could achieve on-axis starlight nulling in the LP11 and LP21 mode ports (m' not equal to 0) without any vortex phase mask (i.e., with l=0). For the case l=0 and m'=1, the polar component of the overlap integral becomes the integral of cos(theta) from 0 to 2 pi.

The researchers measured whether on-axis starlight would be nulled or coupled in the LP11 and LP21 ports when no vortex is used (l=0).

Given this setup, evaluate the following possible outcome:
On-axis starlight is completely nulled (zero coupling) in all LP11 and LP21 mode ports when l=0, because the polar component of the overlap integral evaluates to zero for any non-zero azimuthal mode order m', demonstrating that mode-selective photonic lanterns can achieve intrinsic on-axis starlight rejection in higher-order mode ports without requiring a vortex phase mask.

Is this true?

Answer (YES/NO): YES